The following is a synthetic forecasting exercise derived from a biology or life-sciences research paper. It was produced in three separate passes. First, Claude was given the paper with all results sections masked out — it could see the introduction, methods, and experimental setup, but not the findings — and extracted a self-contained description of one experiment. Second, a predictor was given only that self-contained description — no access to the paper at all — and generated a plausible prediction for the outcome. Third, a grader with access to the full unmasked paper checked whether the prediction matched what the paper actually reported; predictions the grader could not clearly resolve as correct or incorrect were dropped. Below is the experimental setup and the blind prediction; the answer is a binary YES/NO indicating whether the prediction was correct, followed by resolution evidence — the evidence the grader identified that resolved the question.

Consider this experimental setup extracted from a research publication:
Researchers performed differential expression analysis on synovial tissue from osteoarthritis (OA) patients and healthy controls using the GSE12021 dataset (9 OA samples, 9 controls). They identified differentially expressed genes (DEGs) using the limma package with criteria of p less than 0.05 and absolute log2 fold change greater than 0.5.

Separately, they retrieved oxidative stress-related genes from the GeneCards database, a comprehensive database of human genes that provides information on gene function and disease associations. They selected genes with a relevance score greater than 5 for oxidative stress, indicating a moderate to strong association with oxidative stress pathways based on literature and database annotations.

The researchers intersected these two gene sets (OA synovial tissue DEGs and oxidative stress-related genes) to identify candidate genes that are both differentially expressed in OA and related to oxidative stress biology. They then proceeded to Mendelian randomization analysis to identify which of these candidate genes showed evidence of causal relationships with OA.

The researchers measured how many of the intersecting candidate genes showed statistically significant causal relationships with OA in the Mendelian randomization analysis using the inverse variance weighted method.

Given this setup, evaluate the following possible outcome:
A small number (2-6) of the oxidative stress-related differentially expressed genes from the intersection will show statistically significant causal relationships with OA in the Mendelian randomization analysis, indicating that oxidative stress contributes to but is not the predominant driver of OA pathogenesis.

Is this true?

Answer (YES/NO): YES